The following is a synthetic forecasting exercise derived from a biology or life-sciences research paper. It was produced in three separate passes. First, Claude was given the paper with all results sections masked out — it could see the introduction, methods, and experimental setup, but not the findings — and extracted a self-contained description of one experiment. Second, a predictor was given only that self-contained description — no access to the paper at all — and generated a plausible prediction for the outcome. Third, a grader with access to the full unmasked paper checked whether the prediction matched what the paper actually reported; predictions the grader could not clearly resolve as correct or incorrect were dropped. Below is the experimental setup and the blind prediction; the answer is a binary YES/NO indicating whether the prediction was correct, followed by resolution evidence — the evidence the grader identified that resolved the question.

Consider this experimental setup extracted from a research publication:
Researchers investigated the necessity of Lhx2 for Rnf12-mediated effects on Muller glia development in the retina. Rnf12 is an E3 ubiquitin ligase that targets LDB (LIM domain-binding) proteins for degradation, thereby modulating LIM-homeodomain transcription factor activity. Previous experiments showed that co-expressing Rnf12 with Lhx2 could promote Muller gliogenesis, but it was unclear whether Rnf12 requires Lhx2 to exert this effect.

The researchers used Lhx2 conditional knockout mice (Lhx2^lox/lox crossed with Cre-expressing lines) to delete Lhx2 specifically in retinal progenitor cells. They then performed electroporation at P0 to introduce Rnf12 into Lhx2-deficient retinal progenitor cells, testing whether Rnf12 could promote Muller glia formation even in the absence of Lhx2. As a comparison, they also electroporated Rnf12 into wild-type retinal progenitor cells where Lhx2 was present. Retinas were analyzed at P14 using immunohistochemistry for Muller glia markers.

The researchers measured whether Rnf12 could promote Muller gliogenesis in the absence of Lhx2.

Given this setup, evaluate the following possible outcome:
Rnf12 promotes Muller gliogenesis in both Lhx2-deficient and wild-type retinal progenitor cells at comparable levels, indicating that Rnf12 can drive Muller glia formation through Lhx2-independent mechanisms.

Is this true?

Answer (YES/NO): NO